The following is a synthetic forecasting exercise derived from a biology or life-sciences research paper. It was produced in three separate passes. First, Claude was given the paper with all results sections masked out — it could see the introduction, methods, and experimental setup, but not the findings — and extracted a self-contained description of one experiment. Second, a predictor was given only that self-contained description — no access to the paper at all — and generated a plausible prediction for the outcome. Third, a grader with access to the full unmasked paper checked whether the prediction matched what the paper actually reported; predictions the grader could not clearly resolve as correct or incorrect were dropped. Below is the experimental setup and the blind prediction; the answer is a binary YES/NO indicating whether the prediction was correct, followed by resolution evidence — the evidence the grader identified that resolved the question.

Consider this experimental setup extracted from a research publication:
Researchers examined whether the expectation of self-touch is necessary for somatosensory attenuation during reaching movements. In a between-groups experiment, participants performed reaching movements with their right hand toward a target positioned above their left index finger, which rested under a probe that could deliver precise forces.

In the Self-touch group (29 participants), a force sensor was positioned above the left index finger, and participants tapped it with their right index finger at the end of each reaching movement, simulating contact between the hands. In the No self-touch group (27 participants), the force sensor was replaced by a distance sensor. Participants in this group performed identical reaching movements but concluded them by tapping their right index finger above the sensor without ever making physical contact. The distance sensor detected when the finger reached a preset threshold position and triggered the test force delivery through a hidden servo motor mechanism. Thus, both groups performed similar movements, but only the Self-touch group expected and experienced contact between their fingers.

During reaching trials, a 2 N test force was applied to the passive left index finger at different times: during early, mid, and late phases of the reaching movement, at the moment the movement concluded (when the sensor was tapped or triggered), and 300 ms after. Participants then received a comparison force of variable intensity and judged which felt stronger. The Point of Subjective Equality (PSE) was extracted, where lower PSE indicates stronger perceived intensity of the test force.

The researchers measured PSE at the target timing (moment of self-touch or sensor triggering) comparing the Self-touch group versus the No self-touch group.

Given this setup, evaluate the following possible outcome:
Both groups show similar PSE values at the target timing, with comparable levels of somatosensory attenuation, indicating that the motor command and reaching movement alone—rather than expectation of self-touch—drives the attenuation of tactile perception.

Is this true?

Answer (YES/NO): NO